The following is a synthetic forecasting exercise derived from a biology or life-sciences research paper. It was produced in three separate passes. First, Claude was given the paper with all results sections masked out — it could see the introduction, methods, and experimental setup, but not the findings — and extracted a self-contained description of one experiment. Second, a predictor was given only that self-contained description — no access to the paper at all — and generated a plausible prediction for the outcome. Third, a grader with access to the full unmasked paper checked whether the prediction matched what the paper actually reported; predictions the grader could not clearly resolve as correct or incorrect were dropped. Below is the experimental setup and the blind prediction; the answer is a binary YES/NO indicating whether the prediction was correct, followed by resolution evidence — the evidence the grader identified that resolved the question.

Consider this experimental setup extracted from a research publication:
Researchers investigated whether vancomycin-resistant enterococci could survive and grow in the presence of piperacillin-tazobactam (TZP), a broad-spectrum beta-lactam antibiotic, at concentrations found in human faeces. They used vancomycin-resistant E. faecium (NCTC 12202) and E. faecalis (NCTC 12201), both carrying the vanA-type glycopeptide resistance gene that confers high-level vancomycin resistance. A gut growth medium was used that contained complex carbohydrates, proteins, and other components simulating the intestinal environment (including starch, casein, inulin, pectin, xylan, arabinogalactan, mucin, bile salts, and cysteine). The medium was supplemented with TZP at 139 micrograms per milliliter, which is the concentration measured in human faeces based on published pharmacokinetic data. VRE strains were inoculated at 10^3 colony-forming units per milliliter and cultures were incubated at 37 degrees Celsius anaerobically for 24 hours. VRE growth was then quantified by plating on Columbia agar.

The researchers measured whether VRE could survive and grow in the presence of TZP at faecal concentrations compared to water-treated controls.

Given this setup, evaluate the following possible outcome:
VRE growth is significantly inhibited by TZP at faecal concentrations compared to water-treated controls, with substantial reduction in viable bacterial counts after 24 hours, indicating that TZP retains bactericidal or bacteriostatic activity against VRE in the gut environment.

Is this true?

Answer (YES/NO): YES